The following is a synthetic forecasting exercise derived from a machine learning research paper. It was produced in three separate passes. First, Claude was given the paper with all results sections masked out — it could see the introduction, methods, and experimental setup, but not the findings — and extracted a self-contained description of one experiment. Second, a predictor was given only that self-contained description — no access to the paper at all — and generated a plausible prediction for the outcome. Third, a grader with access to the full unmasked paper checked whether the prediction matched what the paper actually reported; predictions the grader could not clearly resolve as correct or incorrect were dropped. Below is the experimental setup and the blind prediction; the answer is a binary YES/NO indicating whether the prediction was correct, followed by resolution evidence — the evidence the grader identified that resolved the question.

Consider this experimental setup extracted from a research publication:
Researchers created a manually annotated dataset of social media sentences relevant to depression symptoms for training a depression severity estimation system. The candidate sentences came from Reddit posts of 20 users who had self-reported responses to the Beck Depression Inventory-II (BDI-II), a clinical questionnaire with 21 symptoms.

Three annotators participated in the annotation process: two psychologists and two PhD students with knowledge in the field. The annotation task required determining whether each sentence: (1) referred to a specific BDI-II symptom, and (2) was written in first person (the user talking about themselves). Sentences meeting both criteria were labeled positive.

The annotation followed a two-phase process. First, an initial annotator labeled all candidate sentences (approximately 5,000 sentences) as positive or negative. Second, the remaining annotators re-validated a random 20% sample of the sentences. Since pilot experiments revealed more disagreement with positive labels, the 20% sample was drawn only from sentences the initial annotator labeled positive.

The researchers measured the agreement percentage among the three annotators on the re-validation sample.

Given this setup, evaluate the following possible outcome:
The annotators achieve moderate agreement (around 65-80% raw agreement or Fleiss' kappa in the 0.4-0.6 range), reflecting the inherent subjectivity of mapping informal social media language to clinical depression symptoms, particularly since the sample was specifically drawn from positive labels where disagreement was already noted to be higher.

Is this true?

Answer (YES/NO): NO